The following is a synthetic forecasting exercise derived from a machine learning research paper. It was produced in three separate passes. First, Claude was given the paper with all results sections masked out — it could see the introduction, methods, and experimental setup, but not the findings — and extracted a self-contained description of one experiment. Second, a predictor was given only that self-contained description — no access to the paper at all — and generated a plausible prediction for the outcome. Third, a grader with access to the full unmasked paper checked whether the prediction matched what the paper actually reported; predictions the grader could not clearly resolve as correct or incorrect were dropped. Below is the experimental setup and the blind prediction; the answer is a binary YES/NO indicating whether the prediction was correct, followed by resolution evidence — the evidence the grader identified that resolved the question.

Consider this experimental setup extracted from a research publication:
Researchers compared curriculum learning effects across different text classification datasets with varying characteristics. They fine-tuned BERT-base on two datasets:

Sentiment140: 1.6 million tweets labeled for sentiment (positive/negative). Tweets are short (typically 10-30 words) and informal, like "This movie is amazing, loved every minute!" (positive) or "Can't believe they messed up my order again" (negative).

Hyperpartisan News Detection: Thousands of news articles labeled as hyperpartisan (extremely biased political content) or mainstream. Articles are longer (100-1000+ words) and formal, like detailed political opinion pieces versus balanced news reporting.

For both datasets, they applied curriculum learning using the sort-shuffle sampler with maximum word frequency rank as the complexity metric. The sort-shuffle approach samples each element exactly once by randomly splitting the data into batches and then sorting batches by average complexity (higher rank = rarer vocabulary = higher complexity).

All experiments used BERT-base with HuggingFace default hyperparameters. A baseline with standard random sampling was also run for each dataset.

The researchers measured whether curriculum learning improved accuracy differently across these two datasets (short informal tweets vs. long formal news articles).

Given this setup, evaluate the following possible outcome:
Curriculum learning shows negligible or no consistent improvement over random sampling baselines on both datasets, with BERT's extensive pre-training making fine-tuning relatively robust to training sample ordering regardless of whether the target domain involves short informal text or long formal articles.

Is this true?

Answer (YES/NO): YES